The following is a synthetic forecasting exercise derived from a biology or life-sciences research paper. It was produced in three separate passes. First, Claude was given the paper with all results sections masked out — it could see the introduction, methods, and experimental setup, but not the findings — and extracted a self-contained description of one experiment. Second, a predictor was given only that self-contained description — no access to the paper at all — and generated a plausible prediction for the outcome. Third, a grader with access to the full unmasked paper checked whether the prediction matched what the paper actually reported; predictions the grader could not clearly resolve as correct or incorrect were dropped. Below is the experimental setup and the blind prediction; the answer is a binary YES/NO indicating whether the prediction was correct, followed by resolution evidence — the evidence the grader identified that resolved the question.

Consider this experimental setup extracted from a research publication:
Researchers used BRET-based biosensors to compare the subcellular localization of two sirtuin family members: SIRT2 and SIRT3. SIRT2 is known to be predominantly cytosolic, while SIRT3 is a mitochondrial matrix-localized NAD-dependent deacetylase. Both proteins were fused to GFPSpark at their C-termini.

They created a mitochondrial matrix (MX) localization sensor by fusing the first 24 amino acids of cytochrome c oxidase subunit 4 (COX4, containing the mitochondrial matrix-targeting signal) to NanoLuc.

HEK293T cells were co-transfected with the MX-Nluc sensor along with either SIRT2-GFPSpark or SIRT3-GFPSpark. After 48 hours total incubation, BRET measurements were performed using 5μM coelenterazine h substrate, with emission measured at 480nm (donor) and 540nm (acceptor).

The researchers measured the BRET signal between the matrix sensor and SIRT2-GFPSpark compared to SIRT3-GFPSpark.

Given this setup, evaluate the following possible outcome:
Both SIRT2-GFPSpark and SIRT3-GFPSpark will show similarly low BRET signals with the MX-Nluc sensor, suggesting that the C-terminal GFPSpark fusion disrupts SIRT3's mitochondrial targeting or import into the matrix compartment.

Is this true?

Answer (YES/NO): NO